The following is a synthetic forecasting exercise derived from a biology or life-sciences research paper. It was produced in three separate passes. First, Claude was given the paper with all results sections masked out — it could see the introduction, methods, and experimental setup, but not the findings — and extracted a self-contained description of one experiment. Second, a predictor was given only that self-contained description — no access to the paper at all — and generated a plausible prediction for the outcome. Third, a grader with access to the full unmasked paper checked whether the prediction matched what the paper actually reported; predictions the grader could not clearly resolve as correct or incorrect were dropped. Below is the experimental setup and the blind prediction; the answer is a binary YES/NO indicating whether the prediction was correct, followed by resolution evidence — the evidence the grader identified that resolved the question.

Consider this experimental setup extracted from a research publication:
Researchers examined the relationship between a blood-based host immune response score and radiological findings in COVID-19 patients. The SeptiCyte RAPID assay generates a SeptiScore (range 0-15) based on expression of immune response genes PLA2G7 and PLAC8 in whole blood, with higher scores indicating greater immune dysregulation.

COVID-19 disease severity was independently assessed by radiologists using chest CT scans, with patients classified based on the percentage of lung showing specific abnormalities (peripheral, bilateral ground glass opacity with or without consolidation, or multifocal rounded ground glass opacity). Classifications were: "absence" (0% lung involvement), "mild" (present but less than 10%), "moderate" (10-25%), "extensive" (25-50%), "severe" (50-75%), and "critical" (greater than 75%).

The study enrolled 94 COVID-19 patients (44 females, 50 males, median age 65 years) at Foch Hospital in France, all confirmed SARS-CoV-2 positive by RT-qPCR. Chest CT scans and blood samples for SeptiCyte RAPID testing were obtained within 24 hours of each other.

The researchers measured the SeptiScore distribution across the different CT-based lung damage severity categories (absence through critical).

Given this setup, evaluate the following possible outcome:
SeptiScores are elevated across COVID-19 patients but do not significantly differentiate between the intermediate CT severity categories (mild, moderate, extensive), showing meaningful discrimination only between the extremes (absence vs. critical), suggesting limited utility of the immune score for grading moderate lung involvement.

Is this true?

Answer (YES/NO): NO